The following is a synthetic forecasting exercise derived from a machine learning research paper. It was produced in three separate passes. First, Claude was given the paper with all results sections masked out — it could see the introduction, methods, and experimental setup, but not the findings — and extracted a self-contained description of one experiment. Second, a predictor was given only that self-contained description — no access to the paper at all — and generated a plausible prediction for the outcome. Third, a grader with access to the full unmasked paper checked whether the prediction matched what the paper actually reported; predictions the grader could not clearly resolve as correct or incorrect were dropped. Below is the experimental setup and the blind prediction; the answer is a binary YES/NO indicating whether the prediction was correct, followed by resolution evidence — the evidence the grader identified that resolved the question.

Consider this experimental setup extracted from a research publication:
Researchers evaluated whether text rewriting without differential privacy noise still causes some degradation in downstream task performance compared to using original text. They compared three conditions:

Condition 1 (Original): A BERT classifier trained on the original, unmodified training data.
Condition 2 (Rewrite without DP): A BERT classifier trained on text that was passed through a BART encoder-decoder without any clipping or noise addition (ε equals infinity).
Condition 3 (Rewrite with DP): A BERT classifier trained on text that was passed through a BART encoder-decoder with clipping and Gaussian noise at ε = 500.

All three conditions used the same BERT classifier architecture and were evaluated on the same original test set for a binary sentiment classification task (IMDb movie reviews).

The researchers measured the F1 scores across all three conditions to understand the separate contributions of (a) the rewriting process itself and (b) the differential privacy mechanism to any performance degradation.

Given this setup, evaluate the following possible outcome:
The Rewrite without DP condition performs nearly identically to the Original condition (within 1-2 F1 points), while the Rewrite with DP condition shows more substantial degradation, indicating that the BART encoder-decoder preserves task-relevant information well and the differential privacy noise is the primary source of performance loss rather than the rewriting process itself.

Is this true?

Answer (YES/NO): NO